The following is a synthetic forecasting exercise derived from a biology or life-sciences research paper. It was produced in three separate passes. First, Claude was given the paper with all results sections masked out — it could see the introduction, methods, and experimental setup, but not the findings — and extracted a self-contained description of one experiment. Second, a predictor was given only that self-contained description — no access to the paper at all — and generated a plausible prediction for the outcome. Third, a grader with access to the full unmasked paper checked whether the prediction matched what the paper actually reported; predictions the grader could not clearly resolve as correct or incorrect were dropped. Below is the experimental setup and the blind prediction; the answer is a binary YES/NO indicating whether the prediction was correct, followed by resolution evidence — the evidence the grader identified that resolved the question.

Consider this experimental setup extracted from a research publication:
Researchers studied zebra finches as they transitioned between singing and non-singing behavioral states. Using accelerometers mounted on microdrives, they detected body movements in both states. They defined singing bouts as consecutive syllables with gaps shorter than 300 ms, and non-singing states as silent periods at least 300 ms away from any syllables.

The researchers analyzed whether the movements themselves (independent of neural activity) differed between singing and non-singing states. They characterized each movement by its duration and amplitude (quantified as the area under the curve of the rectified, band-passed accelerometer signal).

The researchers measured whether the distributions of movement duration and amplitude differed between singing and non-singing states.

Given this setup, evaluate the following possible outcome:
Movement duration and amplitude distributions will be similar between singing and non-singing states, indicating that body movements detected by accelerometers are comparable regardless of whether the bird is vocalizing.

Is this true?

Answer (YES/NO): NO